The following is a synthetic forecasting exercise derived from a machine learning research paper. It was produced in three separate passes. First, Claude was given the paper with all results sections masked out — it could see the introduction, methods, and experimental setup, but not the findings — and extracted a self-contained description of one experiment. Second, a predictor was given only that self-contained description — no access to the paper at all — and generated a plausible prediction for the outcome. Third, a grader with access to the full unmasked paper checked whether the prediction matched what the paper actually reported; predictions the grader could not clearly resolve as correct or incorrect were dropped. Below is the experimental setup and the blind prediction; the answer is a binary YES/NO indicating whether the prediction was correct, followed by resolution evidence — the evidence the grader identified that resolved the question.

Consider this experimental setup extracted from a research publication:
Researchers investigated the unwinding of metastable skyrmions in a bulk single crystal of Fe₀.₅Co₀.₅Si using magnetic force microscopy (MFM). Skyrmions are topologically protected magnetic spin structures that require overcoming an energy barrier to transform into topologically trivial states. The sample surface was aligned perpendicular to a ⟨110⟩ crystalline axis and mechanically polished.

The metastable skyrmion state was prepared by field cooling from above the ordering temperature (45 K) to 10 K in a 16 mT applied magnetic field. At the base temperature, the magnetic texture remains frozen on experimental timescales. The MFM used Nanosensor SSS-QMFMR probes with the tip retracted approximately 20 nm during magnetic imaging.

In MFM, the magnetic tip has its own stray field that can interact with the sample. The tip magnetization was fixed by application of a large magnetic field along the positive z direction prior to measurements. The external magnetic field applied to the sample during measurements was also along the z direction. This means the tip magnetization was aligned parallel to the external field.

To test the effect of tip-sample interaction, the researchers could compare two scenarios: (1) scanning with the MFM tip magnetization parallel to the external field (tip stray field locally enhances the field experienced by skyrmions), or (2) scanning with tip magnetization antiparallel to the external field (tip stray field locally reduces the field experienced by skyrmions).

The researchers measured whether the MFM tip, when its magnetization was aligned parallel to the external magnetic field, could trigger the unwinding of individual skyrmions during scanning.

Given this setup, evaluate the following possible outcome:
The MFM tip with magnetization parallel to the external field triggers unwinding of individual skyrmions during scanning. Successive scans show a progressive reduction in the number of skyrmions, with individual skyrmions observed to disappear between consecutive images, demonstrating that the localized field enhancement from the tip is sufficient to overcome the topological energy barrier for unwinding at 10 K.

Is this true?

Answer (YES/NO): YES